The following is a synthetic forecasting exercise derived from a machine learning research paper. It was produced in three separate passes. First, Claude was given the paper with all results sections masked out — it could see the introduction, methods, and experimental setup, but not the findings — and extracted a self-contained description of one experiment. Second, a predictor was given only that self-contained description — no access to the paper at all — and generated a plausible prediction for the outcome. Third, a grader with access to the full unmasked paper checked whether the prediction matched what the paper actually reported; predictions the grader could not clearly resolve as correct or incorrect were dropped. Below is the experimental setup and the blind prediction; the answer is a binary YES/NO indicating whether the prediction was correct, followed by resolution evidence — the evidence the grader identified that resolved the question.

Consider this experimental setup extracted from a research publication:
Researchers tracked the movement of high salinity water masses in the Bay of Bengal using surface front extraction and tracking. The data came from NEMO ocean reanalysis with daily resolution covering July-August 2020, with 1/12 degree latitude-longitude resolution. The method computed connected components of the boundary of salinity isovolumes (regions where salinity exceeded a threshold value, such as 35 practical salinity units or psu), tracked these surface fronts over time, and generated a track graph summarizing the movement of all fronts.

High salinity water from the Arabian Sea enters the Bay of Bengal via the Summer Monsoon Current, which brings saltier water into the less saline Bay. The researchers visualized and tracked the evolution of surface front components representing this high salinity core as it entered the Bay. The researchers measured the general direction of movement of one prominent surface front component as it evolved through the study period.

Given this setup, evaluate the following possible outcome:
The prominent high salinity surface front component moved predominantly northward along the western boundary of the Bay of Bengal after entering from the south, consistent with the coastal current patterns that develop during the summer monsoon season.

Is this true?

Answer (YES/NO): YES